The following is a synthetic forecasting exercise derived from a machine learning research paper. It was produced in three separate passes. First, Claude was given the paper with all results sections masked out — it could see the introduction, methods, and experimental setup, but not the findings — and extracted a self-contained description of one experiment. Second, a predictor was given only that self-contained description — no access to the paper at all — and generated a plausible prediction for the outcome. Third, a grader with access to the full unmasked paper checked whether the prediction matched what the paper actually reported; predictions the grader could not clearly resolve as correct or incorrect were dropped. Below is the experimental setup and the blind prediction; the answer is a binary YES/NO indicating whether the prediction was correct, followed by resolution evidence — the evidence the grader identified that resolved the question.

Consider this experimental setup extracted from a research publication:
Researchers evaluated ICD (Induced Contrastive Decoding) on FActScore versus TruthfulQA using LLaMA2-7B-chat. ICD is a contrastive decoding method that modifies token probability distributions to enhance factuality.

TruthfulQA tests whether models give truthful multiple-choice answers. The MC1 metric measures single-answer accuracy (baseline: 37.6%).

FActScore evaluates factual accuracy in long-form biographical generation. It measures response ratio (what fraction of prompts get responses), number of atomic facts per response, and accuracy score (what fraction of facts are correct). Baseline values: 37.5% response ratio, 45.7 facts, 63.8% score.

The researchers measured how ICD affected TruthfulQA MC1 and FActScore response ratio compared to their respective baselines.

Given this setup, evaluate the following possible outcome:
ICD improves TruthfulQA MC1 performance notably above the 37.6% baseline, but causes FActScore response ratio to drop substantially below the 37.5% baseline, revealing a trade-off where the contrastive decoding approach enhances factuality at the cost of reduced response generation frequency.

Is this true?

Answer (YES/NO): NO